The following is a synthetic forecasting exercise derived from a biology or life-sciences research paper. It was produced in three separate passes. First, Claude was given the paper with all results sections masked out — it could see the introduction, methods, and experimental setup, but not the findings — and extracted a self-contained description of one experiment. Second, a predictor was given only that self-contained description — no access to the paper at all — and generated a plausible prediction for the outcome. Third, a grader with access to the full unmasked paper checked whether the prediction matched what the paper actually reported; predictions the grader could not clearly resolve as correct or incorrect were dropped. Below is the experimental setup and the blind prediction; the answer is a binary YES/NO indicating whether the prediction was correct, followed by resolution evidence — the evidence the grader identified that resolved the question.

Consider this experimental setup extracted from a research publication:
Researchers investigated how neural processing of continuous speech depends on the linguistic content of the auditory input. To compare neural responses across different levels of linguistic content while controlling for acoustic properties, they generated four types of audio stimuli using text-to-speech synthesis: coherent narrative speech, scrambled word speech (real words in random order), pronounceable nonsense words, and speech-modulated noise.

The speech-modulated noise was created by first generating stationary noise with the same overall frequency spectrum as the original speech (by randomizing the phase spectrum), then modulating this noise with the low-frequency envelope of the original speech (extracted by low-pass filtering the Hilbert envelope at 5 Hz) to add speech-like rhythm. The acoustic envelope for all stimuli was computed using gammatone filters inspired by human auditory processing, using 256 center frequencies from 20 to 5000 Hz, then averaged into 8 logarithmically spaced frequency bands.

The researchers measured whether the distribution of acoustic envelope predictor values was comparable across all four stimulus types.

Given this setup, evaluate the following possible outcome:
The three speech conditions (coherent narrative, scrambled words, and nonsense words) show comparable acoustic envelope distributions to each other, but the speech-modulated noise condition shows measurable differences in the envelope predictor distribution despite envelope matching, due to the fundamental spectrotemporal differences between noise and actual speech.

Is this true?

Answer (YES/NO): YES